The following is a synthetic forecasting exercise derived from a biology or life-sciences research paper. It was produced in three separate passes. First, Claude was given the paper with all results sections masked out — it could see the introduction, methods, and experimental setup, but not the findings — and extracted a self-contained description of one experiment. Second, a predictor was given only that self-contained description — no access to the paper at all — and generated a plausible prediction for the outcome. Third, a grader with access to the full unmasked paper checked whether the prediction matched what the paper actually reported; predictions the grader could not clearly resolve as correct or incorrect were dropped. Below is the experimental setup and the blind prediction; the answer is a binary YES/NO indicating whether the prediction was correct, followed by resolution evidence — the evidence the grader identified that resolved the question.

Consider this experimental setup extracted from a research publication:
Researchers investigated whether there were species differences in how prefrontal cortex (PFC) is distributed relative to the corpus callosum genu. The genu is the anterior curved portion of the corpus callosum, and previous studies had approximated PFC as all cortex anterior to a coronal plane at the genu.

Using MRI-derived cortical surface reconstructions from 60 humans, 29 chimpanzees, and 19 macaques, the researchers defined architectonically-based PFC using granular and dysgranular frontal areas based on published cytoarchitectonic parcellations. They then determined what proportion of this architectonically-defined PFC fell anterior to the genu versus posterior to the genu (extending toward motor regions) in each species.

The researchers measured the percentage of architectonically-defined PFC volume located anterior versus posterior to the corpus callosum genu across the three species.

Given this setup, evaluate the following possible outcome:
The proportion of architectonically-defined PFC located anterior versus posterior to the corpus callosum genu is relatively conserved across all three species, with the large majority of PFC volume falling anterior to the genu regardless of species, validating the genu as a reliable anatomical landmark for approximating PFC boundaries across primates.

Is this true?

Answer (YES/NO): NO